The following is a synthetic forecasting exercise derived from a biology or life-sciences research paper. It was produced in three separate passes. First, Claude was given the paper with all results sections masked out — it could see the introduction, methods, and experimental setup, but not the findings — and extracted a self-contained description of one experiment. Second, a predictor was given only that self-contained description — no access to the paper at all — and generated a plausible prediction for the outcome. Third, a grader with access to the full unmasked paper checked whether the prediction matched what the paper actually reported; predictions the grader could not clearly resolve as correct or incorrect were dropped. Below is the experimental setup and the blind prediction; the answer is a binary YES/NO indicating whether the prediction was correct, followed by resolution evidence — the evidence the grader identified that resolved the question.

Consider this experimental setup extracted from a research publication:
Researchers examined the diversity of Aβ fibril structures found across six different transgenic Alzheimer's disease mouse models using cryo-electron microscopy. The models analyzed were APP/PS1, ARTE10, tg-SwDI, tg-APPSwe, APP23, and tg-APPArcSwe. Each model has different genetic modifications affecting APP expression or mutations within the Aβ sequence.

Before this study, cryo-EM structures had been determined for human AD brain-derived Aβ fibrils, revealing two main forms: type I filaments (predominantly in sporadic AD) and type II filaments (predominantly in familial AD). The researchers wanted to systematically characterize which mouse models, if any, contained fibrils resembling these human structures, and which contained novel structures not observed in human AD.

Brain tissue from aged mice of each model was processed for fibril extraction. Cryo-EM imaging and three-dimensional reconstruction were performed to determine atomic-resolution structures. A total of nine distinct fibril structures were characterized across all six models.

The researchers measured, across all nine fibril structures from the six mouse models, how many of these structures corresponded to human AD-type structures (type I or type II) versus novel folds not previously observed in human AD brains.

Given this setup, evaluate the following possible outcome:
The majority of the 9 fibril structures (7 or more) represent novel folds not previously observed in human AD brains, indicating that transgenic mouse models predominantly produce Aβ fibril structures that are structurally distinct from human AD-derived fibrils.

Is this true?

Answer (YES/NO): NO